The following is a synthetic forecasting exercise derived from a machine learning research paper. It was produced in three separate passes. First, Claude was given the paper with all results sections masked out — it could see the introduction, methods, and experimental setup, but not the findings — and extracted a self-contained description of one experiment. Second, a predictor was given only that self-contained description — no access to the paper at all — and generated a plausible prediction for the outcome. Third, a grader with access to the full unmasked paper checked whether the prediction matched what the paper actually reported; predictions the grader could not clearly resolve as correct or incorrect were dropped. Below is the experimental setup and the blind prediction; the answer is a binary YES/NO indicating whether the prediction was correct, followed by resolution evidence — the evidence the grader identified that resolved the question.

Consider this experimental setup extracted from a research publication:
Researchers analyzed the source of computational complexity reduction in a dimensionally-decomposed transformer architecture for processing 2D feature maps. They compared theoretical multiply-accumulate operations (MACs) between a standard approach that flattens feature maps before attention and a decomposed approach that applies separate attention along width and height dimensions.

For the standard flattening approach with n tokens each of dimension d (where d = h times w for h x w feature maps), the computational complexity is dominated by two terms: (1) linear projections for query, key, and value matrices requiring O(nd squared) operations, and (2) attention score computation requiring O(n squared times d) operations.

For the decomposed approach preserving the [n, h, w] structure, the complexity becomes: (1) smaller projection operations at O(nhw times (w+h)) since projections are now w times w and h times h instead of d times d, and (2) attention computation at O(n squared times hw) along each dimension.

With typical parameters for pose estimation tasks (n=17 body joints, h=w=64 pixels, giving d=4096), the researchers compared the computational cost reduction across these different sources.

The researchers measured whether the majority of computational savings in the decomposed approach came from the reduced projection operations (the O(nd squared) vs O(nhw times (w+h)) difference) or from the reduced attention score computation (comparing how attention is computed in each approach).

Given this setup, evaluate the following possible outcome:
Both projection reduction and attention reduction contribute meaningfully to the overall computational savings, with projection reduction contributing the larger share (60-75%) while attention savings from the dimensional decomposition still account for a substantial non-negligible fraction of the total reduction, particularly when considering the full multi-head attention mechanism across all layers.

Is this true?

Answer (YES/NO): NO